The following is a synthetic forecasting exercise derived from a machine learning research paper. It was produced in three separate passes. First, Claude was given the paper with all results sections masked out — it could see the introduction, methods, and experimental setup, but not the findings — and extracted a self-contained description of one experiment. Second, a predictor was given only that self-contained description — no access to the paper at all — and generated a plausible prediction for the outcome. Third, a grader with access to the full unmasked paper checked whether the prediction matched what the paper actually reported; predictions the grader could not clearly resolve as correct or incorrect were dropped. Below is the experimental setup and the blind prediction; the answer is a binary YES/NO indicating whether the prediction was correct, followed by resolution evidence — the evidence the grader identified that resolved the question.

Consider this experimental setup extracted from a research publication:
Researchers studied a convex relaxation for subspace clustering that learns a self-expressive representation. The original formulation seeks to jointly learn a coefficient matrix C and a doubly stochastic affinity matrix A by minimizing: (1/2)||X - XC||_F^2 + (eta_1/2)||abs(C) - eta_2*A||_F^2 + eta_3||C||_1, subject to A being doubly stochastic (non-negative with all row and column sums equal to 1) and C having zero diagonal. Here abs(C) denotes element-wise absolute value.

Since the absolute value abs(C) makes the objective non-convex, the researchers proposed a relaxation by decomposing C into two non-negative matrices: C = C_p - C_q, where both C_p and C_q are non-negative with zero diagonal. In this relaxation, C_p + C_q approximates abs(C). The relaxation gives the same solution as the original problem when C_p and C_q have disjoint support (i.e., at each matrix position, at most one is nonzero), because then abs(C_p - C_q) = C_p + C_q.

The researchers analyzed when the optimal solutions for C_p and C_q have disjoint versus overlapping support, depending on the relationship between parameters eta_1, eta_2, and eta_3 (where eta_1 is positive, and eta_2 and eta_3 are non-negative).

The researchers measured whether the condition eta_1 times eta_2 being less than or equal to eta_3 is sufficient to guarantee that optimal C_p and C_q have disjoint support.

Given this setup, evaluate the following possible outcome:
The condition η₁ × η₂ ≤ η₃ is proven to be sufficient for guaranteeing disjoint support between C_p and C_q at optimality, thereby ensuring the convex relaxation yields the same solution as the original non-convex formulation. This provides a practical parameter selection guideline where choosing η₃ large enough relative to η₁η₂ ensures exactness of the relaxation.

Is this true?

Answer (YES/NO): YES